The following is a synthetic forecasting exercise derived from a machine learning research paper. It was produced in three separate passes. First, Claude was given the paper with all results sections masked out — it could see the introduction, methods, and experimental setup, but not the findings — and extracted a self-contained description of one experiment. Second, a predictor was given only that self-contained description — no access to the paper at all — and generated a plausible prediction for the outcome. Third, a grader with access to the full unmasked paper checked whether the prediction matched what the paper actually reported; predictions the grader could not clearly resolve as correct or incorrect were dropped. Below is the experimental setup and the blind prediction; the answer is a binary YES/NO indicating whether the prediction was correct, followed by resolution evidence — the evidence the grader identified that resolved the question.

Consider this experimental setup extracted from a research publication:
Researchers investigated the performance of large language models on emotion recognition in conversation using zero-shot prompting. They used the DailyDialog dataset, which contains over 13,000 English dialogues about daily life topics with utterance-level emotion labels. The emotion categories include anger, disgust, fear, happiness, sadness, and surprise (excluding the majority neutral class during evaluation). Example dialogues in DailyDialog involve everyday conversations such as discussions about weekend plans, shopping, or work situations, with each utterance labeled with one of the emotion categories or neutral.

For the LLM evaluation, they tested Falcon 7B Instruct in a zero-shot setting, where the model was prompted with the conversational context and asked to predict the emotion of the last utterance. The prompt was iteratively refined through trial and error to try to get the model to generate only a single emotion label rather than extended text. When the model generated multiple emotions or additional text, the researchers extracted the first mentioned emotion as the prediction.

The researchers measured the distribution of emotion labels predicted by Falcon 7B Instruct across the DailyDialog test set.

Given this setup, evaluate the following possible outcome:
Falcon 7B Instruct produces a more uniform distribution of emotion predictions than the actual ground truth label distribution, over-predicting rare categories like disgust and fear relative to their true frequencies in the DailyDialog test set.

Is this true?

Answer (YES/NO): NO